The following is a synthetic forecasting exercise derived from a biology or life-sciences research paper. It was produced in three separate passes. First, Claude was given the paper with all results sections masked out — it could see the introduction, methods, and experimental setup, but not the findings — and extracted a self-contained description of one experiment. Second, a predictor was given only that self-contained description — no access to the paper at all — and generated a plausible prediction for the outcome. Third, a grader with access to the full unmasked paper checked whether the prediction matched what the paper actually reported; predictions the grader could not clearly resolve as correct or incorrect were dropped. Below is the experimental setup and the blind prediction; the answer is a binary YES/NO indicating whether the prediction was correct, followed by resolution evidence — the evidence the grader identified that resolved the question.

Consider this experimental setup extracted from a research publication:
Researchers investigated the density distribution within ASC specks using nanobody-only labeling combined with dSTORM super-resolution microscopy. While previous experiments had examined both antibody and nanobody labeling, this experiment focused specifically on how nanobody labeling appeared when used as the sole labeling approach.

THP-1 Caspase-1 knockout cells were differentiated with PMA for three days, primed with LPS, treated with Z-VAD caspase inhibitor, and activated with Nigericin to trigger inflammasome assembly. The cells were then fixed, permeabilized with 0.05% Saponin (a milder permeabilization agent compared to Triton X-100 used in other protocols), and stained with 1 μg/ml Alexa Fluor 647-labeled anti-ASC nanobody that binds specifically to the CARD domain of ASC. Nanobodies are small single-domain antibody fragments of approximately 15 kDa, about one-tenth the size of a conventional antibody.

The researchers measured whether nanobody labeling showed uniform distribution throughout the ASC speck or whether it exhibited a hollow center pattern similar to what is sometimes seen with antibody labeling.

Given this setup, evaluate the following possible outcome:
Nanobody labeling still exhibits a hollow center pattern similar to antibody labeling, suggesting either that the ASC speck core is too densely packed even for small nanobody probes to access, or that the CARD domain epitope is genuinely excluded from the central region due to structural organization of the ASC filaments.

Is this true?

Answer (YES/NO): NO